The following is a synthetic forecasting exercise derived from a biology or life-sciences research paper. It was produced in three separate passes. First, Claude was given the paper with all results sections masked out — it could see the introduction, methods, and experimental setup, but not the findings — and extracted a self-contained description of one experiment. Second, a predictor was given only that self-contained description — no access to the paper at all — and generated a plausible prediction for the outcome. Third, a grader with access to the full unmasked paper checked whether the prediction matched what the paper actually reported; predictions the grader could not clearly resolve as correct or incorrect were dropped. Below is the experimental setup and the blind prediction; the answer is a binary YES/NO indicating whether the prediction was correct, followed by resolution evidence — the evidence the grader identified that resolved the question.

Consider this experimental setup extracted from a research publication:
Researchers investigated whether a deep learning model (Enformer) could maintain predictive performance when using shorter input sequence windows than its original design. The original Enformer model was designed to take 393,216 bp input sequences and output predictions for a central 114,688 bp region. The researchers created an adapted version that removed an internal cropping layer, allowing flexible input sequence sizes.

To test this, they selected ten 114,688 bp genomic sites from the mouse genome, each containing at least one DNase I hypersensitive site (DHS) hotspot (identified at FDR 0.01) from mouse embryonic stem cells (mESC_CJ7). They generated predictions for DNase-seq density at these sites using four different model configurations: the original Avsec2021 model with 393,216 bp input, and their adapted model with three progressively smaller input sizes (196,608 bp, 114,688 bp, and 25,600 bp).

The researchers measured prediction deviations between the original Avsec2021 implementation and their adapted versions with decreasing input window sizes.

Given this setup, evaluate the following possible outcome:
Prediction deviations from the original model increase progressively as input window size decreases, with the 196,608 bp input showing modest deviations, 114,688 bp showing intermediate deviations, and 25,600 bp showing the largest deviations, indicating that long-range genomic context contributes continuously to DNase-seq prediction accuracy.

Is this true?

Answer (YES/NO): NO